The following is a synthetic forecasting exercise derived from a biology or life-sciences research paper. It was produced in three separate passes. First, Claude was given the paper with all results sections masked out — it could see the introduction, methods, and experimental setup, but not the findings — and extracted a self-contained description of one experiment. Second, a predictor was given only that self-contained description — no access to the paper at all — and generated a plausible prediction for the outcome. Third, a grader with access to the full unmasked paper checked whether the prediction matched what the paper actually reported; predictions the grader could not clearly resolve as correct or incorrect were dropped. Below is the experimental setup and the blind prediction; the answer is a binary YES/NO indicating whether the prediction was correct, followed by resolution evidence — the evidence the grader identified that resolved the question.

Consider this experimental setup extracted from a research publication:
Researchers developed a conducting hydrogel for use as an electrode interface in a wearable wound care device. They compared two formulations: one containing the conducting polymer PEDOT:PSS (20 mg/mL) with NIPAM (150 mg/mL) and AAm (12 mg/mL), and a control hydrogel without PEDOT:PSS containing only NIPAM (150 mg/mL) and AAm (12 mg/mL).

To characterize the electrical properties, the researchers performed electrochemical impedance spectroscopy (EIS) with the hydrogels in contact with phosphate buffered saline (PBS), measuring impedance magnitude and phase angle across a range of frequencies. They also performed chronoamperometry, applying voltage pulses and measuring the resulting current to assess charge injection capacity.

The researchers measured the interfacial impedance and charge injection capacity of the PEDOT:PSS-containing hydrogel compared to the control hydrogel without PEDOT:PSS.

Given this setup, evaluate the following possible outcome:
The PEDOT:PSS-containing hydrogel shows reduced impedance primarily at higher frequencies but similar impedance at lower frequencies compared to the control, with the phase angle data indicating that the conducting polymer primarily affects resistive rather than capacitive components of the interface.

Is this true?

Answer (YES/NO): NO